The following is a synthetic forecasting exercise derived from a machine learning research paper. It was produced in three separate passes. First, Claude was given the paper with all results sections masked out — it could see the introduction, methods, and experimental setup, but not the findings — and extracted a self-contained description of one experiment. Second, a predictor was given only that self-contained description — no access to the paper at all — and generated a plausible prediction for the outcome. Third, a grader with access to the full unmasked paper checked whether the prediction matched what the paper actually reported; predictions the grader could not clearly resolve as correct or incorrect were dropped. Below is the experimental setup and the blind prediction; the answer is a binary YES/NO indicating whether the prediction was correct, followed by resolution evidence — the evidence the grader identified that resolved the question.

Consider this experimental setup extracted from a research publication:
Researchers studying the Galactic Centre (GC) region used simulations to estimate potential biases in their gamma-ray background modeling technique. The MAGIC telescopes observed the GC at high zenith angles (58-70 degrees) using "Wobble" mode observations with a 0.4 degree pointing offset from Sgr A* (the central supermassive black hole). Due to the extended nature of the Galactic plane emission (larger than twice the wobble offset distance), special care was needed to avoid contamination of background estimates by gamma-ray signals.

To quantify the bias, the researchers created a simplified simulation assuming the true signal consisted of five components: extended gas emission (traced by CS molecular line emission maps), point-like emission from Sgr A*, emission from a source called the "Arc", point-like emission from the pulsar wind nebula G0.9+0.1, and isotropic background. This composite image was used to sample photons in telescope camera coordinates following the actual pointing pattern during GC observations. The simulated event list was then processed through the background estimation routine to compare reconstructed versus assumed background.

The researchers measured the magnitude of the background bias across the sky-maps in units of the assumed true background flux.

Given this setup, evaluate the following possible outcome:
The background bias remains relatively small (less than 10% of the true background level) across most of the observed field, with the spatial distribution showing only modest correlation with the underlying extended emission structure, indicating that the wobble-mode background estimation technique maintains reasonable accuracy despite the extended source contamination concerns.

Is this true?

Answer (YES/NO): YES